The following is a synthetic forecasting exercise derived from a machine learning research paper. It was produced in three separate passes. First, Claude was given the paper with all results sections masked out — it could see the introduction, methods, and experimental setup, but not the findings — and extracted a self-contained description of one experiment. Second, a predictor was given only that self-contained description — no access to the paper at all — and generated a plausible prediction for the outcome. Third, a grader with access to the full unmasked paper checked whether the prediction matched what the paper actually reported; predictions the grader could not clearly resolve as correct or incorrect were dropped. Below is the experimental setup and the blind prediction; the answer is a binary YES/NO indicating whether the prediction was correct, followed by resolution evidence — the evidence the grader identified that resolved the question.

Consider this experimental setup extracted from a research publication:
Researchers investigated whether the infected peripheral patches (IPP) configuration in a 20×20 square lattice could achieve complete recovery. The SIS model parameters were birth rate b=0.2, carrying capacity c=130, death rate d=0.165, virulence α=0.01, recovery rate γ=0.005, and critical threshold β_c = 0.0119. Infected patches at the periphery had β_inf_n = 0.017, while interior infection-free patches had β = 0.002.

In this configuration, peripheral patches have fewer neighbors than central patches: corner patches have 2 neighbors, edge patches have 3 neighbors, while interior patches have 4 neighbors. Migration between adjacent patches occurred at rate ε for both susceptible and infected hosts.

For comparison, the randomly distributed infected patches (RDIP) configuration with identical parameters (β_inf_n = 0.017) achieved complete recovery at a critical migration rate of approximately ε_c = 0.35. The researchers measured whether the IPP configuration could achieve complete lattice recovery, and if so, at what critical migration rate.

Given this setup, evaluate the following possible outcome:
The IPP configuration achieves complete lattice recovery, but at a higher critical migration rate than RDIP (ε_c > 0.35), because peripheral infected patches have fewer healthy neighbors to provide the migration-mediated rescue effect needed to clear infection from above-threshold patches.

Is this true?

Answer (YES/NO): YES